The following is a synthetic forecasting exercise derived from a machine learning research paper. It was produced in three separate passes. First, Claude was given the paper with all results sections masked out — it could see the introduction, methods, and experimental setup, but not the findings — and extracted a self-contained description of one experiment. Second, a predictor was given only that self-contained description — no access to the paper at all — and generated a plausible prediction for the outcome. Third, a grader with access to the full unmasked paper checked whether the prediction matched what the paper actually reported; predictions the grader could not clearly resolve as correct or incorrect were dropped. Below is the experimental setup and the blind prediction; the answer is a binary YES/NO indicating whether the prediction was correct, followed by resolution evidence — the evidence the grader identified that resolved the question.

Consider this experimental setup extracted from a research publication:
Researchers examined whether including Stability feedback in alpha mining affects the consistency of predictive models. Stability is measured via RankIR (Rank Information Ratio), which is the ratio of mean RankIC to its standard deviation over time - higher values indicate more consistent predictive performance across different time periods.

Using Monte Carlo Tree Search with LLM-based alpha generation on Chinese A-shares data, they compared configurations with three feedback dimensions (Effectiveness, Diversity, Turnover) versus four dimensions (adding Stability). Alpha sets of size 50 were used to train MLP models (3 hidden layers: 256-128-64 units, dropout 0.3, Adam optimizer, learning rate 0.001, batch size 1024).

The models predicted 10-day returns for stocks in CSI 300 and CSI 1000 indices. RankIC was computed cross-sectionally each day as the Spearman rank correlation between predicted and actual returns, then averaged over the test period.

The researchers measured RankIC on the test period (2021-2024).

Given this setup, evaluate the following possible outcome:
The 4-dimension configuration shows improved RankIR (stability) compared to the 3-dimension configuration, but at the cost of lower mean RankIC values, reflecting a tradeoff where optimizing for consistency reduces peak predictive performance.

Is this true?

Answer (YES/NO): NO